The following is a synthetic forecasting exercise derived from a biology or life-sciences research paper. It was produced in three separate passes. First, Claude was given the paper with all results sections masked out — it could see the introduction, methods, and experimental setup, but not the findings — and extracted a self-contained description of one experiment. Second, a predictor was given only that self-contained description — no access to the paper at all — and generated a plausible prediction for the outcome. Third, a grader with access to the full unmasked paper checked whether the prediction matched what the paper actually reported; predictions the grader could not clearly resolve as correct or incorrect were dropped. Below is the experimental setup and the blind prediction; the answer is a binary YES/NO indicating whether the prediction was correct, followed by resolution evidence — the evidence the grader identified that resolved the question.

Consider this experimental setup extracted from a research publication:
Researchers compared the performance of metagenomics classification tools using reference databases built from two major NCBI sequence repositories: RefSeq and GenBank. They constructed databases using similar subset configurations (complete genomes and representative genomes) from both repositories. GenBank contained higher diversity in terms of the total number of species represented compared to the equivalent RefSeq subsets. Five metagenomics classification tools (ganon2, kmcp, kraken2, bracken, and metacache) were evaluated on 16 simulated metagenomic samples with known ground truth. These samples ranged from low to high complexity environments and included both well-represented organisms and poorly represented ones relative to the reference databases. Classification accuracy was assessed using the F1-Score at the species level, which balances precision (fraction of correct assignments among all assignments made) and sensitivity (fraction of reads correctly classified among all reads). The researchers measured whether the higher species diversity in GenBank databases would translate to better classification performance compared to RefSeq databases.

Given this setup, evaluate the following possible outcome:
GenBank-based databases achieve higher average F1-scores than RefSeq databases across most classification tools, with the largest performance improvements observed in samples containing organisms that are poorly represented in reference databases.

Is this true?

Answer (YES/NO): NO